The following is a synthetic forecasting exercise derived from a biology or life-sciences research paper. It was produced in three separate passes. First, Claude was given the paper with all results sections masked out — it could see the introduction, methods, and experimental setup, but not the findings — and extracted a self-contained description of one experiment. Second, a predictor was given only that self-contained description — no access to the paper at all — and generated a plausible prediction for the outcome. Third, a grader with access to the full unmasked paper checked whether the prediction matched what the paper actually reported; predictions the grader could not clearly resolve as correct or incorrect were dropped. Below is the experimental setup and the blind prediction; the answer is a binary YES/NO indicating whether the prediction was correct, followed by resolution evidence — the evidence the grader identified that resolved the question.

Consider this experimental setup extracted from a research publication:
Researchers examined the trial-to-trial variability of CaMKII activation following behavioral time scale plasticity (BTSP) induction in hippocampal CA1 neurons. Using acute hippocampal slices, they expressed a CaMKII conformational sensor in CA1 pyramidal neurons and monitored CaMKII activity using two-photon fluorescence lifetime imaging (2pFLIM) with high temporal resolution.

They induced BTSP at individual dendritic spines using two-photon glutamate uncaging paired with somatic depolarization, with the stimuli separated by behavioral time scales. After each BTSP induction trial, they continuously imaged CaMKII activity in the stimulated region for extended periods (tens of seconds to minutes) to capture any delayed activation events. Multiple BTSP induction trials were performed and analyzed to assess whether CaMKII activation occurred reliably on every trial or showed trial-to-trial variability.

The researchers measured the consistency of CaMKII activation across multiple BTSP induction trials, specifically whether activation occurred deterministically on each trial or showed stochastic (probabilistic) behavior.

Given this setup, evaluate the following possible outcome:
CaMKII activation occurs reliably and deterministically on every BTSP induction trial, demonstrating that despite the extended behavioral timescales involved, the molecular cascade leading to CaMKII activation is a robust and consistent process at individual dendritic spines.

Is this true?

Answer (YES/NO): NO